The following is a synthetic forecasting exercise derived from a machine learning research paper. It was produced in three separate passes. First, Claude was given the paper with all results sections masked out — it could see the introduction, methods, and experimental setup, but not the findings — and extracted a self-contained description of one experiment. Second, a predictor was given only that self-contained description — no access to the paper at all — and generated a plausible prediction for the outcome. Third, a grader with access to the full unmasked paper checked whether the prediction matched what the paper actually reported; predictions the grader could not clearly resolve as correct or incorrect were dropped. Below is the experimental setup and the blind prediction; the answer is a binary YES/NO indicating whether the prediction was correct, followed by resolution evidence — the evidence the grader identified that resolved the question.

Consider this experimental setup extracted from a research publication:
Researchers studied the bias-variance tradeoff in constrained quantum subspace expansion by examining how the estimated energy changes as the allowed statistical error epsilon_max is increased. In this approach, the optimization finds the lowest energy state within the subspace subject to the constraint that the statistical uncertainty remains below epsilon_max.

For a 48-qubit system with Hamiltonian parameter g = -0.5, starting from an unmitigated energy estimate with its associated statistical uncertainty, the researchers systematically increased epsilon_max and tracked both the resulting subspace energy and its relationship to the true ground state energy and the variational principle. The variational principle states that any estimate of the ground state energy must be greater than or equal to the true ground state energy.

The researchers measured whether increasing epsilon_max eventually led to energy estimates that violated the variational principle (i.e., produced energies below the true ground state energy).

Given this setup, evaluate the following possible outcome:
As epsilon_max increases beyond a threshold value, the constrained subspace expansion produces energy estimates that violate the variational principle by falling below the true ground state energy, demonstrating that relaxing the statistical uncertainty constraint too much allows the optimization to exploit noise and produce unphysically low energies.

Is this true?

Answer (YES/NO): YES